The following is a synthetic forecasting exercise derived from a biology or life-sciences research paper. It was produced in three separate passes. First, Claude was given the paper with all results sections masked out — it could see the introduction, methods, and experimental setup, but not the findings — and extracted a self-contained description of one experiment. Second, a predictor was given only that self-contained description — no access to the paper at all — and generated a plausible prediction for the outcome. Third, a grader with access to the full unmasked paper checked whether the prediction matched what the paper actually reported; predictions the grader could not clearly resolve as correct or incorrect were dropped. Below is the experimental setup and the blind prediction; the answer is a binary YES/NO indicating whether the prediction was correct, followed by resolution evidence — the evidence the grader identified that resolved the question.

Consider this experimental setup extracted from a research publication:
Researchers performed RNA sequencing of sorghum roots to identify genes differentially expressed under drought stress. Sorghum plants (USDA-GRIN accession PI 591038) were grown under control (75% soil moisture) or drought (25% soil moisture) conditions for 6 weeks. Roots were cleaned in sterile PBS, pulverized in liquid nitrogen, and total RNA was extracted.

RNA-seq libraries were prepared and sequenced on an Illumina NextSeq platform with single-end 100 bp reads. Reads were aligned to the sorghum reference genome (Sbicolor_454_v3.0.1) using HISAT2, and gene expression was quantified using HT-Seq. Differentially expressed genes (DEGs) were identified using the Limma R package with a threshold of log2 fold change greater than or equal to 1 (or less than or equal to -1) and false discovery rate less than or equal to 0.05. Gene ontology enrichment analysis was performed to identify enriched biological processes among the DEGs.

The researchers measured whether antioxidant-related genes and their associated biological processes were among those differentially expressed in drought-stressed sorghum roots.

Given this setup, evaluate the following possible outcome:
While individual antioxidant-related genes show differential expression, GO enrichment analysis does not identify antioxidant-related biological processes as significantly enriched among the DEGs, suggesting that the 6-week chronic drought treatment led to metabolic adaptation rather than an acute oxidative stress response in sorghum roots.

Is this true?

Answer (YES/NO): NO